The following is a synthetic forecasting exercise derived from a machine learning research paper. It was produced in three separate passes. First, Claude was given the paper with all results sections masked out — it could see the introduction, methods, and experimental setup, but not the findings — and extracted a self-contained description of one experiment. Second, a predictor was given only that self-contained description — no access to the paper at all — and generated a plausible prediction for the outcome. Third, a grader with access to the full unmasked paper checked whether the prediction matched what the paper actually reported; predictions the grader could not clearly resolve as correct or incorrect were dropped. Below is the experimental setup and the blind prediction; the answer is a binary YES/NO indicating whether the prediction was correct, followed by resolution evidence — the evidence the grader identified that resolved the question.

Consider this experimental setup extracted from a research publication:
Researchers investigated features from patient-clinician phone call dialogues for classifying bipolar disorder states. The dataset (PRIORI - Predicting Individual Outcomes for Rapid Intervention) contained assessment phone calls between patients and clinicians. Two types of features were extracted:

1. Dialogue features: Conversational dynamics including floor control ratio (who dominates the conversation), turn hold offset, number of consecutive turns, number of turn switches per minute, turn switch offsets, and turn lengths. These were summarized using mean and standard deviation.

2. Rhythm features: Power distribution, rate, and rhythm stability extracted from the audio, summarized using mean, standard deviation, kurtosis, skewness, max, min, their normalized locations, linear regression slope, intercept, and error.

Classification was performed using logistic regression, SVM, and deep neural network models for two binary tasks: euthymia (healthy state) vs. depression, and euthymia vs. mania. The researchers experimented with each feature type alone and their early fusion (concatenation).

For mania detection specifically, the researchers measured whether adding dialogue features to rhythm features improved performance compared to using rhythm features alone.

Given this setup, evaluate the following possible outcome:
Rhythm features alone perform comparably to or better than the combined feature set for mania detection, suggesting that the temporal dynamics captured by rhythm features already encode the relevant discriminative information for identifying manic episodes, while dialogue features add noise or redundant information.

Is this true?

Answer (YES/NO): YES